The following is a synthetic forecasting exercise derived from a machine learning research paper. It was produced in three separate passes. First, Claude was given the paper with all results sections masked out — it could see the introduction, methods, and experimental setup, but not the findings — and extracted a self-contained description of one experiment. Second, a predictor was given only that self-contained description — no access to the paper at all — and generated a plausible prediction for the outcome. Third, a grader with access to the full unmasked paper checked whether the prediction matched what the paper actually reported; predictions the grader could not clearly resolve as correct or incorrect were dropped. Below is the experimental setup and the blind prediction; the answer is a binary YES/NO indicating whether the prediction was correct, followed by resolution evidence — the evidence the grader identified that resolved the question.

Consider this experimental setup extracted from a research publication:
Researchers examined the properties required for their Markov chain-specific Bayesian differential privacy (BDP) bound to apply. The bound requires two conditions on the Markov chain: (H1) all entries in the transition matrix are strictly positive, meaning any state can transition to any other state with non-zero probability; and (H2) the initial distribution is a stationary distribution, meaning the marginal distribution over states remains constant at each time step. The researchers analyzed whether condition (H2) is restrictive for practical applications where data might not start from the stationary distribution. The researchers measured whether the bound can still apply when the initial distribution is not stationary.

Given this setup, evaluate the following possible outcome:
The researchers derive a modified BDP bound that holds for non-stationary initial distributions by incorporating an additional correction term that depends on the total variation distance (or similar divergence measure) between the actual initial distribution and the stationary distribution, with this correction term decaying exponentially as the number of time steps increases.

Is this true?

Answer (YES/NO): NO